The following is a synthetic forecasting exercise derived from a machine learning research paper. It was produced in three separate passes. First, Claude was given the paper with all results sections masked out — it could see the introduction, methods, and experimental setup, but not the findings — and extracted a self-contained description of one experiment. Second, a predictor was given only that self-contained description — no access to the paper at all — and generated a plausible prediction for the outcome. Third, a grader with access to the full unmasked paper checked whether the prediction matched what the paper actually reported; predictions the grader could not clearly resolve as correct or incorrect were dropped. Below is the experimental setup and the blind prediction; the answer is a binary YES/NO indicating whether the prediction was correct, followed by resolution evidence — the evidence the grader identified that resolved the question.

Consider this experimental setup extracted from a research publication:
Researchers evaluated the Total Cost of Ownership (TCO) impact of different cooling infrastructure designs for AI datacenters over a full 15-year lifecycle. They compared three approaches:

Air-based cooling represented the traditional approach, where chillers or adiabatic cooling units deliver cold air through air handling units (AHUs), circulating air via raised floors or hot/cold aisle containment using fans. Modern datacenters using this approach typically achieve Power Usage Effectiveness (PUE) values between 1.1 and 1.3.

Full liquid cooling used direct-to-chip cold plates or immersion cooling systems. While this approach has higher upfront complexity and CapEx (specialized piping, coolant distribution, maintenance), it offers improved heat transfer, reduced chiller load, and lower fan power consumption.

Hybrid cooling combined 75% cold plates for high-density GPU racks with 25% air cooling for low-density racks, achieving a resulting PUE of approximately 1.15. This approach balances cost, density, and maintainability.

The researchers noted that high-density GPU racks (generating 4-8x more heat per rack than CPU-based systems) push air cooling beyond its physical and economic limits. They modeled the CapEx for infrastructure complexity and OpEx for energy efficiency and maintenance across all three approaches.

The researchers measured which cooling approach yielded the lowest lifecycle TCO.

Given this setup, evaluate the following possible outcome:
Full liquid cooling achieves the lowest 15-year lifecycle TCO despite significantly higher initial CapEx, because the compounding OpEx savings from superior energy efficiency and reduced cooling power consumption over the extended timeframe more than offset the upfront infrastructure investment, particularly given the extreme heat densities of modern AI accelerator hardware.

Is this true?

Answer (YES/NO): NO